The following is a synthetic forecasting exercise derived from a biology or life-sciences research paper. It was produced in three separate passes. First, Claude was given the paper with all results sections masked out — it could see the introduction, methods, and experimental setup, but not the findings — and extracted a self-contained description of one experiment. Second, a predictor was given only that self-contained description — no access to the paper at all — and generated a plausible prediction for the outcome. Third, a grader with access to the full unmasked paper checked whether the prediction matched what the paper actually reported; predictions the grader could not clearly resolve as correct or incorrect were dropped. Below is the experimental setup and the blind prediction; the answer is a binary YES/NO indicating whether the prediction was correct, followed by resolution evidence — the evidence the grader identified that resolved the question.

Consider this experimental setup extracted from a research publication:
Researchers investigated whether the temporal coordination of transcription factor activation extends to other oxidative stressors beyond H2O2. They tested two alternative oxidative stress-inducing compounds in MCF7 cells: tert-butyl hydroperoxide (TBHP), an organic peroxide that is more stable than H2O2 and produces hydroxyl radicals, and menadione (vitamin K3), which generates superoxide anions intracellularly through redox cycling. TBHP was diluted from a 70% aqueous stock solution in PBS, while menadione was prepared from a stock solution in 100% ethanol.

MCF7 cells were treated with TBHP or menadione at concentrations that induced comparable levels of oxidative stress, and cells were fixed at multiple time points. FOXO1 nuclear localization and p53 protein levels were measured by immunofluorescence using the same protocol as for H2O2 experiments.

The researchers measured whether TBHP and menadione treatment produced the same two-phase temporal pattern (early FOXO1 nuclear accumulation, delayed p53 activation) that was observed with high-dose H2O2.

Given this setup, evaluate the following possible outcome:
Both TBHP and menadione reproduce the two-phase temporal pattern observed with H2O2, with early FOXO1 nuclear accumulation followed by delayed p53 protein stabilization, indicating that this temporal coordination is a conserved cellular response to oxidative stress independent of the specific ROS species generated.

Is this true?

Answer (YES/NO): NO